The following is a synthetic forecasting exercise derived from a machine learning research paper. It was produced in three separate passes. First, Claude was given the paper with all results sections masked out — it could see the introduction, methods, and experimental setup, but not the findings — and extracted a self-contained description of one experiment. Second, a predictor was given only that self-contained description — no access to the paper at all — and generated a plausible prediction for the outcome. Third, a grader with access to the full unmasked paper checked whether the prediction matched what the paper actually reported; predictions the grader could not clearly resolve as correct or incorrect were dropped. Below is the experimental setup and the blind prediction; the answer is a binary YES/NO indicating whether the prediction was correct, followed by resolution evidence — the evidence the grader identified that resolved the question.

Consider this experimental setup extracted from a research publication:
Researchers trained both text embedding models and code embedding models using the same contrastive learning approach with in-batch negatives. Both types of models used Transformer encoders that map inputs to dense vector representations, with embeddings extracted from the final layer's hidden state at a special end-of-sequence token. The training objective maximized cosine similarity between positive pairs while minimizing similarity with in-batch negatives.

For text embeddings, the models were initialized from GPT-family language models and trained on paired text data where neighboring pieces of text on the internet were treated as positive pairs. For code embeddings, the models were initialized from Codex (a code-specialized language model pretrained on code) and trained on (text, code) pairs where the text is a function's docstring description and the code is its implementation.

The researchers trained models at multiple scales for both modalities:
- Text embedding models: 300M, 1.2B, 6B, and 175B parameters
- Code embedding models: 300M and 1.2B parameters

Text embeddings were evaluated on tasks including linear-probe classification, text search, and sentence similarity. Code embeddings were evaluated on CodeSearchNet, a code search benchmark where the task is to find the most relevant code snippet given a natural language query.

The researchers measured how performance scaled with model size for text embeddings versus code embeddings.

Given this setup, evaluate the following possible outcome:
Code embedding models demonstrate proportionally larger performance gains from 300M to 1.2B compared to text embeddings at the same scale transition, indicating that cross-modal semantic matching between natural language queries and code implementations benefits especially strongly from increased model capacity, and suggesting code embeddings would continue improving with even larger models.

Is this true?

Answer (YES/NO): NO